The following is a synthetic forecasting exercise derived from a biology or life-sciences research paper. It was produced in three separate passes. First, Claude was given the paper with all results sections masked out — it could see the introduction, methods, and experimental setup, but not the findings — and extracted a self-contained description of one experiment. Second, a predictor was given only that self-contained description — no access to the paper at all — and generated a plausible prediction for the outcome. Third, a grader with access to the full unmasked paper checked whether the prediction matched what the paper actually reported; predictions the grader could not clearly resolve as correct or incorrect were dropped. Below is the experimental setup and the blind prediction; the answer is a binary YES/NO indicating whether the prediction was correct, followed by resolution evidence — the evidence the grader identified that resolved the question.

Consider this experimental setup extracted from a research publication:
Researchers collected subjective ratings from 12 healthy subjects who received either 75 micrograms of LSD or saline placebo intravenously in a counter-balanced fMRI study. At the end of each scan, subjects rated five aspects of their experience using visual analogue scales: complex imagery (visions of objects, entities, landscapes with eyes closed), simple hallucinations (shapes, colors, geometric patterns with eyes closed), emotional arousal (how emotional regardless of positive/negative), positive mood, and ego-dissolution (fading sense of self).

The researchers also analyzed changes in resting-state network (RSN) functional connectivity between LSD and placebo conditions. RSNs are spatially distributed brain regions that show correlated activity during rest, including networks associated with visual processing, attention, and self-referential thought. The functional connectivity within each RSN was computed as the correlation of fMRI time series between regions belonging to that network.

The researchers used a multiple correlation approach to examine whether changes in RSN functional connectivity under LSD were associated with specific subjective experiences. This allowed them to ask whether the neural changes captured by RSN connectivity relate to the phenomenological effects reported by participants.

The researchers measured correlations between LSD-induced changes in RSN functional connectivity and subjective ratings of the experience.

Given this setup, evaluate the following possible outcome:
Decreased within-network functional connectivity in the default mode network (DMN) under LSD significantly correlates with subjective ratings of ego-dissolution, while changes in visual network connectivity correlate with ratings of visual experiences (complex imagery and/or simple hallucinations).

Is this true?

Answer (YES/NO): NO